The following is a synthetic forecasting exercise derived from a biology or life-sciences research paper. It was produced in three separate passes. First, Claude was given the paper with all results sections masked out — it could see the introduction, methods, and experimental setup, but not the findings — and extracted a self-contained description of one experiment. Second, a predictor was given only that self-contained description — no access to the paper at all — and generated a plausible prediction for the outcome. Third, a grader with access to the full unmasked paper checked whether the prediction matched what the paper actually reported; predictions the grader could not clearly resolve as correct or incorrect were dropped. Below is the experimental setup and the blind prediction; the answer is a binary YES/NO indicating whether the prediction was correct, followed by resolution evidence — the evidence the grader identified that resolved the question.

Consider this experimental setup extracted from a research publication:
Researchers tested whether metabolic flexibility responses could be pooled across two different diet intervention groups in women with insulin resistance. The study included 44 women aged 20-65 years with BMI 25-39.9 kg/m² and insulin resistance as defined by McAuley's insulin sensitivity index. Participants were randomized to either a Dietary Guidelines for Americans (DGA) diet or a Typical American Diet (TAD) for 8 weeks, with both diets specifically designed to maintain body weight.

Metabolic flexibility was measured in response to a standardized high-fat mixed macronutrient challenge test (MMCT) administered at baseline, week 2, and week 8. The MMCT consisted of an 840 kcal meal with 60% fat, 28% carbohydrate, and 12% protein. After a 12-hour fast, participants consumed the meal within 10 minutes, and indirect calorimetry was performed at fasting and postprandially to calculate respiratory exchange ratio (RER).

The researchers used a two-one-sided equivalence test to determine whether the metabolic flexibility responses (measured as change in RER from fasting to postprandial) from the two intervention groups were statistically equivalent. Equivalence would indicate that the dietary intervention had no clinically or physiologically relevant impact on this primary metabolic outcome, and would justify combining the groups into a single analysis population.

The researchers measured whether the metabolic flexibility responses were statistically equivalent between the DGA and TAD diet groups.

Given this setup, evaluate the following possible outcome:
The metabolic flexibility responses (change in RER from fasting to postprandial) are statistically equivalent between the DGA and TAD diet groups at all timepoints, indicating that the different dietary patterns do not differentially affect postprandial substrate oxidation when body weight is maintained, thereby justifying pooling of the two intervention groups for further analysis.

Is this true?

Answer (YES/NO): YES